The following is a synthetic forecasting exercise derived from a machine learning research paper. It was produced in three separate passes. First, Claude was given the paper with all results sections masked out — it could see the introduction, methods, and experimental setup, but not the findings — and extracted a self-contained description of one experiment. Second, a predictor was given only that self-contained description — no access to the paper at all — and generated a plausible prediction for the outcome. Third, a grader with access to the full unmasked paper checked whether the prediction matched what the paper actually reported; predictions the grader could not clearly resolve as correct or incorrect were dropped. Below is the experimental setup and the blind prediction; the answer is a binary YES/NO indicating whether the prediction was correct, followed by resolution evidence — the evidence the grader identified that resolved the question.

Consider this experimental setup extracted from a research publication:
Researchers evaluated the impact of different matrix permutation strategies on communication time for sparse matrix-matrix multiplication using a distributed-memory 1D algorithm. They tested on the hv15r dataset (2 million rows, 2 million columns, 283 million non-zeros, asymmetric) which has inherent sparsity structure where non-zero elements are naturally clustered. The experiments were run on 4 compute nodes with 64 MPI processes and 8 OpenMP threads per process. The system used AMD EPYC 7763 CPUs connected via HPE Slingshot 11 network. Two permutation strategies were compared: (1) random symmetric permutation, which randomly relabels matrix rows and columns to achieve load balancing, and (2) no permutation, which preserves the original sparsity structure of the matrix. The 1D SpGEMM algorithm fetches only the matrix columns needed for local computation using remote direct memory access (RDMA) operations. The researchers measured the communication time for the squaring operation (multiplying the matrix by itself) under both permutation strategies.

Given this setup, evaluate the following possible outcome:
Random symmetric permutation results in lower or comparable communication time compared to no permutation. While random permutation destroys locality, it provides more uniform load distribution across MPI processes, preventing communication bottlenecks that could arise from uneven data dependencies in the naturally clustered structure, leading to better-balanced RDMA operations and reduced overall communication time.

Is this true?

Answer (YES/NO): NO